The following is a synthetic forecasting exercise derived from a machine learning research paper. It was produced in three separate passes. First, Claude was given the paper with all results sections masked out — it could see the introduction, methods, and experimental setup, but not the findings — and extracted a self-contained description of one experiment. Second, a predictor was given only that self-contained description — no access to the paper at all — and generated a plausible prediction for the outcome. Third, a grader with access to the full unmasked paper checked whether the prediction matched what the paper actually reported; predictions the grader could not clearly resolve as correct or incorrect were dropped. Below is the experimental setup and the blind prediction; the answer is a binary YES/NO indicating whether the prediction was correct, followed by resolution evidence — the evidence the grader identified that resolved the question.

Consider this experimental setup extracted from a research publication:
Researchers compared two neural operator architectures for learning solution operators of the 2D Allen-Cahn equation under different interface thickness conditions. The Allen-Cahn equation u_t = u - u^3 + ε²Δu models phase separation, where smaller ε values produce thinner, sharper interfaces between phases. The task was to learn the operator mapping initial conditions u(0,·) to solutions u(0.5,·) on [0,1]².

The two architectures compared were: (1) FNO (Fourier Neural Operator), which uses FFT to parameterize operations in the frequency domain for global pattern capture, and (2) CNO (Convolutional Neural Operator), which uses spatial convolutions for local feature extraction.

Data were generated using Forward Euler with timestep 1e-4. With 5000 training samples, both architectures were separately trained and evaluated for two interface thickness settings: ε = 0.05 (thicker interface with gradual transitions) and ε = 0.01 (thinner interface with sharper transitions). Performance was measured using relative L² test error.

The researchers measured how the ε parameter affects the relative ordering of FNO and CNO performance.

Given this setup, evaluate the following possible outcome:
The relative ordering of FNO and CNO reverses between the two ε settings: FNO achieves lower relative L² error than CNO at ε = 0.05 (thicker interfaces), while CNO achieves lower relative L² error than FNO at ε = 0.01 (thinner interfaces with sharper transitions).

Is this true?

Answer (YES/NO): NO